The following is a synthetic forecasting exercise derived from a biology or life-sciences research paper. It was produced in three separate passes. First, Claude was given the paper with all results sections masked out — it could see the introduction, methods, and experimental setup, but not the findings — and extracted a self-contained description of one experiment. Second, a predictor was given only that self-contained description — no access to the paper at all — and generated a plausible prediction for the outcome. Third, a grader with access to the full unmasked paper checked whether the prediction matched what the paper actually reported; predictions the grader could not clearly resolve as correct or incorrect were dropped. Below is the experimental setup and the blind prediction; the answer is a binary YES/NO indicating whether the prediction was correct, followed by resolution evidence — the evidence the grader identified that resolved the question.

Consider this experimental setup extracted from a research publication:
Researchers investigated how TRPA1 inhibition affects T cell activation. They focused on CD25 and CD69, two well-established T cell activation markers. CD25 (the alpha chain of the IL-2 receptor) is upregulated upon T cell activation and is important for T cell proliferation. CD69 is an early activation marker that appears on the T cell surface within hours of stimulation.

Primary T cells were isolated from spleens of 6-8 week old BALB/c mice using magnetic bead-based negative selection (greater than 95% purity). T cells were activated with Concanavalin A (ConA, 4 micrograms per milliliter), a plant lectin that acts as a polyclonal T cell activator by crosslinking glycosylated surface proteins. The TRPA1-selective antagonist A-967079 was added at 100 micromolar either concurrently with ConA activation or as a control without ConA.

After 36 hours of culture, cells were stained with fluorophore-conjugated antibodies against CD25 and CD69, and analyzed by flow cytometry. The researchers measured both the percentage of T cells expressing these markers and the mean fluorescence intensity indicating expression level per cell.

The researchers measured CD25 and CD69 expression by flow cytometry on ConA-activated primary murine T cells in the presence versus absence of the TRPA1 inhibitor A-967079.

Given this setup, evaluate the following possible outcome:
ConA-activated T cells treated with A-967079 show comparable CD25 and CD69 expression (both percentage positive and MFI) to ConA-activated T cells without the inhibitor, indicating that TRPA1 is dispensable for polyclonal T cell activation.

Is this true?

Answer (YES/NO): NO